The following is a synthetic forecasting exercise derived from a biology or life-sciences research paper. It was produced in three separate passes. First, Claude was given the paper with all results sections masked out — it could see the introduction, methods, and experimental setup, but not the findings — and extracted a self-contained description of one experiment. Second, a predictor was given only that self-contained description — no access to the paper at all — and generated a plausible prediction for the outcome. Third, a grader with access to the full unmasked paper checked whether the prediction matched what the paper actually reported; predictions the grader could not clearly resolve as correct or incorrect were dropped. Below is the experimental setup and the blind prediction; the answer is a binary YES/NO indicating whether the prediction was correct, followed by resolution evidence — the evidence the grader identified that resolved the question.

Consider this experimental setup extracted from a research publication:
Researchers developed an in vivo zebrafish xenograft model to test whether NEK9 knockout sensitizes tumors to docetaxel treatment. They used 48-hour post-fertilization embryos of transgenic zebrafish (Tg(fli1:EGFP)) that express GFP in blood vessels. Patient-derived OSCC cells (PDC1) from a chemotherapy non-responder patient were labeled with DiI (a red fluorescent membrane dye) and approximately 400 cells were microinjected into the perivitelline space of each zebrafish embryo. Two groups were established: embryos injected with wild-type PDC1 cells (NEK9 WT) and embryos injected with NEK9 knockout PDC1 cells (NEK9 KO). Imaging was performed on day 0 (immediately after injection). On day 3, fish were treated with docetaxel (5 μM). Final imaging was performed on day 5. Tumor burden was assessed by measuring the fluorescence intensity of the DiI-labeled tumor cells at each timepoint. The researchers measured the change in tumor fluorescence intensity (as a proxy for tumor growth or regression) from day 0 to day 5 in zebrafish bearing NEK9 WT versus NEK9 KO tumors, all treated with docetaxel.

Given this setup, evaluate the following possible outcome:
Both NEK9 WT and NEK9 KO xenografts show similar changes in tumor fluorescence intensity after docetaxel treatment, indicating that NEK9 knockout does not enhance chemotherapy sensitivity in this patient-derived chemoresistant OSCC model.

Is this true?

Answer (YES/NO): NO